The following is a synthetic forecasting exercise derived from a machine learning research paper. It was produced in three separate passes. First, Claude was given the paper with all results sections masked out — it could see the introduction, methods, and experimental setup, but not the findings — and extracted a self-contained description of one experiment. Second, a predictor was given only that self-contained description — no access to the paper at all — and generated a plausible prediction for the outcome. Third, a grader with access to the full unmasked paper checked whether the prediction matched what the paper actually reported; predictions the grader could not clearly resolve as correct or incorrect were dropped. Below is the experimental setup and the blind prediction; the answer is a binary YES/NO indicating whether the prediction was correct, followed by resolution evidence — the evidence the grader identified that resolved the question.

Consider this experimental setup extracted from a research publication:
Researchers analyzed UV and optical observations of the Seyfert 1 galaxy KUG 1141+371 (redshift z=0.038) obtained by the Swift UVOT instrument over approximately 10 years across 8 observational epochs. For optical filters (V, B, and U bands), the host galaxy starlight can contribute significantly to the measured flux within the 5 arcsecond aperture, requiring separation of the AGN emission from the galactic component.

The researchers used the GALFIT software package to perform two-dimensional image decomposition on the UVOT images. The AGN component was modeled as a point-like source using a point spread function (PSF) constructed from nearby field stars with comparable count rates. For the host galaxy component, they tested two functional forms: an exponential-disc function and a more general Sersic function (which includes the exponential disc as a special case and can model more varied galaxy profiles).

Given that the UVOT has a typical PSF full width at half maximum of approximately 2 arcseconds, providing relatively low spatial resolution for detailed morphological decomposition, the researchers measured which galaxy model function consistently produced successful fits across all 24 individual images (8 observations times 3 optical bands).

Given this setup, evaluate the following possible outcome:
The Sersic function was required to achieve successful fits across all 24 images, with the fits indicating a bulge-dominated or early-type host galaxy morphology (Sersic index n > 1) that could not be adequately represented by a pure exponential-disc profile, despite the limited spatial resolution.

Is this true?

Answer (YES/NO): NO